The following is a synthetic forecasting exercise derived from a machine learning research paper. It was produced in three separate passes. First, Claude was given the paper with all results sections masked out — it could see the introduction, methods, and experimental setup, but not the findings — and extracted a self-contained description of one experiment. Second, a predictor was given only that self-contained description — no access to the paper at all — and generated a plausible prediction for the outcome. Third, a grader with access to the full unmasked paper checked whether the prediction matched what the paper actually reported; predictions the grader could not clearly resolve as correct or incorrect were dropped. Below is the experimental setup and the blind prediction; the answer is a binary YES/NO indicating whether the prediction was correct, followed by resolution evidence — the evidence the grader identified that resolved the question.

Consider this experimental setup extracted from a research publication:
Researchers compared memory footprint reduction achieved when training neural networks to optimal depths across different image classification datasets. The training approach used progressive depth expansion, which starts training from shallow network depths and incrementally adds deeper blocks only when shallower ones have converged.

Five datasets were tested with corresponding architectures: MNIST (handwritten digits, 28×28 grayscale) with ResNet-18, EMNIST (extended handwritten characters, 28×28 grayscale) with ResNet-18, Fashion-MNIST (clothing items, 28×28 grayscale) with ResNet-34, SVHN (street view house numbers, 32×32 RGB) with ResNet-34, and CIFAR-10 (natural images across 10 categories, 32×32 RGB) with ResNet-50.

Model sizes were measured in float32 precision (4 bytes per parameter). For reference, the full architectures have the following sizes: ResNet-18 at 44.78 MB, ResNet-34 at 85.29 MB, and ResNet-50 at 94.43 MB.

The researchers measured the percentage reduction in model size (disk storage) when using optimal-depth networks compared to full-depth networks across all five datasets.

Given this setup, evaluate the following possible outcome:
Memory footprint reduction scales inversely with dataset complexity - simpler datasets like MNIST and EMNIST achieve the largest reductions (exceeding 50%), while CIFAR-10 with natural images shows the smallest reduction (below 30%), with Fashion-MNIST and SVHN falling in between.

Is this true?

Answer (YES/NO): NO